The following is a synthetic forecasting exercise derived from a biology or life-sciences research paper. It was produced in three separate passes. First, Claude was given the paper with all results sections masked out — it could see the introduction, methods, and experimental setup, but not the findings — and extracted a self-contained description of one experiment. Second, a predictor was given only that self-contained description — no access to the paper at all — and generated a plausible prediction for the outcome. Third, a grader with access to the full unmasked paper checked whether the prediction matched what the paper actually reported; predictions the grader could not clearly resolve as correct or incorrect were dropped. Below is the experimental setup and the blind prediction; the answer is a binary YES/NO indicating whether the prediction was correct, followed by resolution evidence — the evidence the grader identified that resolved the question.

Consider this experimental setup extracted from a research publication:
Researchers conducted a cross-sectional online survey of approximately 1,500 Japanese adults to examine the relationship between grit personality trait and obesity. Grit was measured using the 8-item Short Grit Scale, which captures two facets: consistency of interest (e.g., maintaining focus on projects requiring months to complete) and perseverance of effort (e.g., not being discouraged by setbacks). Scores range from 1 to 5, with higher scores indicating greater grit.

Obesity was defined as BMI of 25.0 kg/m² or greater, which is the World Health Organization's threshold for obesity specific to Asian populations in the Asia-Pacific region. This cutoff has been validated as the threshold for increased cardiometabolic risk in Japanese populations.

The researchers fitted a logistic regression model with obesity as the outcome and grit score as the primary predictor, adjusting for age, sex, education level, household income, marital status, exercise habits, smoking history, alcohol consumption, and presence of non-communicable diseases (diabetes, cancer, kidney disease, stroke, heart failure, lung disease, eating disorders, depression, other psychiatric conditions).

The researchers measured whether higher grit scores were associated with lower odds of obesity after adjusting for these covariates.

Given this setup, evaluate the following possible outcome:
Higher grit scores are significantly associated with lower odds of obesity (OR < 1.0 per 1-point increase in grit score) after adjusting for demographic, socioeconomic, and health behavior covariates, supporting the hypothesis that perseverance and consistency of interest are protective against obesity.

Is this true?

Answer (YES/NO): YES